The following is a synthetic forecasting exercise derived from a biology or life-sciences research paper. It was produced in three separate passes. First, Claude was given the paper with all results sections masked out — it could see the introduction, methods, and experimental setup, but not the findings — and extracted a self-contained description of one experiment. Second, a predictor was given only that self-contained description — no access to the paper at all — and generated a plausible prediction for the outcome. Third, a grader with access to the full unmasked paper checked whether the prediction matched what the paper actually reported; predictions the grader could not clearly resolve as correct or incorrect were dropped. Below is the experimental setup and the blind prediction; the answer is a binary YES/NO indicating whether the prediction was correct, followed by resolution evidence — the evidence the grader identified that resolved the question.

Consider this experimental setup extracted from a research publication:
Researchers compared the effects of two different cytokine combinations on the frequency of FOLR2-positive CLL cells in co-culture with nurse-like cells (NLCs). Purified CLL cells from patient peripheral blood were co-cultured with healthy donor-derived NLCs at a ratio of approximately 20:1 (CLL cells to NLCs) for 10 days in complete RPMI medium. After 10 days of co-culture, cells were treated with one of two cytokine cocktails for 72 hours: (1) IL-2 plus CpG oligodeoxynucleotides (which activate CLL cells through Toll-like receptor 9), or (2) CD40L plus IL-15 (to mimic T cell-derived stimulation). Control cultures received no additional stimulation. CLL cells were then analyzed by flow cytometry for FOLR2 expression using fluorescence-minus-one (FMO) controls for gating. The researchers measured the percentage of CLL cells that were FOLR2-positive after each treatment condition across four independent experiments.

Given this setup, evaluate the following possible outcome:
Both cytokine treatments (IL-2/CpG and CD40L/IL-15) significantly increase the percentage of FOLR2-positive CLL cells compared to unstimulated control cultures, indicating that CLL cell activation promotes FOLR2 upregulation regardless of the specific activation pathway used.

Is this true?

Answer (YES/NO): NO